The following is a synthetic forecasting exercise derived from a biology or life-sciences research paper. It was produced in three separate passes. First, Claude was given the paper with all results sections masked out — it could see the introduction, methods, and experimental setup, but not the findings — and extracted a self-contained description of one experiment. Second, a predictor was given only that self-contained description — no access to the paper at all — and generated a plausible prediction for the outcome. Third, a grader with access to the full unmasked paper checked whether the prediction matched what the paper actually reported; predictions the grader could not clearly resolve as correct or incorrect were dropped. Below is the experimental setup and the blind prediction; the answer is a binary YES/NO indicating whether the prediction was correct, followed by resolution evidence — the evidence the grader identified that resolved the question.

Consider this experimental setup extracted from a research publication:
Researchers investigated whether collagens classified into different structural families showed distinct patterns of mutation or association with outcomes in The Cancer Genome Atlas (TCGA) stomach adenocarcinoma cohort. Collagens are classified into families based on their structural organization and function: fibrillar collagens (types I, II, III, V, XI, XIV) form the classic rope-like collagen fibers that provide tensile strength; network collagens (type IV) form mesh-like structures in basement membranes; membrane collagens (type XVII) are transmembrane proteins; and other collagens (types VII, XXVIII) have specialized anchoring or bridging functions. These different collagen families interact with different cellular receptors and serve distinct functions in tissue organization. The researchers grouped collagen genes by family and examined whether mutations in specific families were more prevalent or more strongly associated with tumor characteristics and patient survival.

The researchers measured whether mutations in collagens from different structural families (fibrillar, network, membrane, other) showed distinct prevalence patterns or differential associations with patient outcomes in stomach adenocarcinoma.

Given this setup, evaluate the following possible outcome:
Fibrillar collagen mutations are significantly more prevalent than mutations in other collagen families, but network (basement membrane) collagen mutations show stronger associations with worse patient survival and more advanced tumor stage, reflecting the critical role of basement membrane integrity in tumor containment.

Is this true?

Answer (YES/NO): NO